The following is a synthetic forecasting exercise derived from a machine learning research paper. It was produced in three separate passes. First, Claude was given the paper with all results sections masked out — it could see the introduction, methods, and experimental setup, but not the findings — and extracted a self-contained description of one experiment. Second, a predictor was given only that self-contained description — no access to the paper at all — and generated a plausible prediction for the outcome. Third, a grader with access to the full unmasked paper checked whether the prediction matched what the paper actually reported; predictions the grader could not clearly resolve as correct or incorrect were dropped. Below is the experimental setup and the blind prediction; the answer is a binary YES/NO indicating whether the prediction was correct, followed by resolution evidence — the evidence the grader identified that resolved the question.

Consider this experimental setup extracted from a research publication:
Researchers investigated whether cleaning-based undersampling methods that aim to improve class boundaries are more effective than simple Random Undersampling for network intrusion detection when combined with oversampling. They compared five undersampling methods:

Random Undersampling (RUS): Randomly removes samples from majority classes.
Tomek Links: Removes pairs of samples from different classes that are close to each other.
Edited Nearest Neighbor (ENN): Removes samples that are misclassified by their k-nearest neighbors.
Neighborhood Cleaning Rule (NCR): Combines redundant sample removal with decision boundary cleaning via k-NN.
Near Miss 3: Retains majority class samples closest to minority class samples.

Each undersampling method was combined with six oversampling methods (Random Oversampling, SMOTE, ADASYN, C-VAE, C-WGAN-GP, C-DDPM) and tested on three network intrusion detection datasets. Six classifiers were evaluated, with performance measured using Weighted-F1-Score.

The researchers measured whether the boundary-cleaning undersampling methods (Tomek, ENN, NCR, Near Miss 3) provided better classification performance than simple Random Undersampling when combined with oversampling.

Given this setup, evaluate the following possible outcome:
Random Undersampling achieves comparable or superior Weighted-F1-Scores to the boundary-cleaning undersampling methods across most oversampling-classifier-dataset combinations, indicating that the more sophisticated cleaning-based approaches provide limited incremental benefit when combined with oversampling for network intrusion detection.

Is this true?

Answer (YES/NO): YES